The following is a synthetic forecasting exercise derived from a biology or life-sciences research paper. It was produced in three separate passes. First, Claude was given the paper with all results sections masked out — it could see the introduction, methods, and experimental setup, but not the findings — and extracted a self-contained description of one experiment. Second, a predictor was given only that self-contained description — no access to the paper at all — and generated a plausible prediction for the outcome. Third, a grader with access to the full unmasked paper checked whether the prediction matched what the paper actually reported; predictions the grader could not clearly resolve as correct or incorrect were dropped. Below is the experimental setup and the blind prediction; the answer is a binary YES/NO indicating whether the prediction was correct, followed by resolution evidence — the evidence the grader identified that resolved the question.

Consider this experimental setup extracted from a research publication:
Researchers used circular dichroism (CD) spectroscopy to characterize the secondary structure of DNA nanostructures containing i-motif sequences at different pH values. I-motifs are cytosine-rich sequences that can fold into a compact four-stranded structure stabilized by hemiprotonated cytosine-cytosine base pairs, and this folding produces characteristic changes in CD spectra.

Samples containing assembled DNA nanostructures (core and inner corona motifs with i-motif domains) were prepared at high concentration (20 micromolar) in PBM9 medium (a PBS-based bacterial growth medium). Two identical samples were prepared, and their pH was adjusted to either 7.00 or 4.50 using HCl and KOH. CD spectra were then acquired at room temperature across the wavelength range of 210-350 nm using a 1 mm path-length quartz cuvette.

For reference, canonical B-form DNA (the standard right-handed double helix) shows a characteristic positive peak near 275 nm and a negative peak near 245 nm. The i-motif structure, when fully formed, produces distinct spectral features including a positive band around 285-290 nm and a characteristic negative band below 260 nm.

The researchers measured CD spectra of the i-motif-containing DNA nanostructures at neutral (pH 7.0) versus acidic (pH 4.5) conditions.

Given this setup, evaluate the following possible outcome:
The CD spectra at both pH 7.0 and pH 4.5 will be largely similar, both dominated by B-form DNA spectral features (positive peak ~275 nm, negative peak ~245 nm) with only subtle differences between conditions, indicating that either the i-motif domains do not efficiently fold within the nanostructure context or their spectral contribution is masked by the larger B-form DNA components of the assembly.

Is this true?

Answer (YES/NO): NO